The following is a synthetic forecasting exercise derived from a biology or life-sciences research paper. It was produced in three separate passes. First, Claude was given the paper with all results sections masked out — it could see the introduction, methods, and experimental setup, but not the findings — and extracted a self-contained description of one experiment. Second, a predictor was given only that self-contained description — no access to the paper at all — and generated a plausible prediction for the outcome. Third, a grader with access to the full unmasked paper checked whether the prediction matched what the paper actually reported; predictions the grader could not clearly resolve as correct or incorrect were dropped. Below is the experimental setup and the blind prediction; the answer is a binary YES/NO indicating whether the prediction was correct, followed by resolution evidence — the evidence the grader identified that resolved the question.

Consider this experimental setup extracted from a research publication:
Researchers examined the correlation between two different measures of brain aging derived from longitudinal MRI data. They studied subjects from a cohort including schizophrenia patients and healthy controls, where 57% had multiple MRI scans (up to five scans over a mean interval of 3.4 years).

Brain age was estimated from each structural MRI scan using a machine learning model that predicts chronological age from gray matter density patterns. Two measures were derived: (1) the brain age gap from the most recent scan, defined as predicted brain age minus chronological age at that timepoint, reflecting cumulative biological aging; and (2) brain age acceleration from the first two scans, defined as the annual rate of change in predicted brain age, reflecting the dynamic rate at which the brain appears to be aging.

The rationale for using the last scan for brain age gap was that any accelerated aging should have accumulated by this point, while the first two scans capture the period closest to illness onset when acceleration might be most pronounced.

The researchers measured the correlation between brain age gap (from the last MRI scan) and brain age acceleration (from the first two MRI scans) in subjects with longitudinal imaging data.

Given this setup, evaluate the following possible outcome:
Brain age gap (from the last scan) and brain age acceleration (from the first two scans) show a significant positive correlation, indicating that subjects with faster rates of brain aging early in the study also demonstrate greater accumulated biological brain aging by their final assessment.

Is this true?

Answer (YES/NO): YES